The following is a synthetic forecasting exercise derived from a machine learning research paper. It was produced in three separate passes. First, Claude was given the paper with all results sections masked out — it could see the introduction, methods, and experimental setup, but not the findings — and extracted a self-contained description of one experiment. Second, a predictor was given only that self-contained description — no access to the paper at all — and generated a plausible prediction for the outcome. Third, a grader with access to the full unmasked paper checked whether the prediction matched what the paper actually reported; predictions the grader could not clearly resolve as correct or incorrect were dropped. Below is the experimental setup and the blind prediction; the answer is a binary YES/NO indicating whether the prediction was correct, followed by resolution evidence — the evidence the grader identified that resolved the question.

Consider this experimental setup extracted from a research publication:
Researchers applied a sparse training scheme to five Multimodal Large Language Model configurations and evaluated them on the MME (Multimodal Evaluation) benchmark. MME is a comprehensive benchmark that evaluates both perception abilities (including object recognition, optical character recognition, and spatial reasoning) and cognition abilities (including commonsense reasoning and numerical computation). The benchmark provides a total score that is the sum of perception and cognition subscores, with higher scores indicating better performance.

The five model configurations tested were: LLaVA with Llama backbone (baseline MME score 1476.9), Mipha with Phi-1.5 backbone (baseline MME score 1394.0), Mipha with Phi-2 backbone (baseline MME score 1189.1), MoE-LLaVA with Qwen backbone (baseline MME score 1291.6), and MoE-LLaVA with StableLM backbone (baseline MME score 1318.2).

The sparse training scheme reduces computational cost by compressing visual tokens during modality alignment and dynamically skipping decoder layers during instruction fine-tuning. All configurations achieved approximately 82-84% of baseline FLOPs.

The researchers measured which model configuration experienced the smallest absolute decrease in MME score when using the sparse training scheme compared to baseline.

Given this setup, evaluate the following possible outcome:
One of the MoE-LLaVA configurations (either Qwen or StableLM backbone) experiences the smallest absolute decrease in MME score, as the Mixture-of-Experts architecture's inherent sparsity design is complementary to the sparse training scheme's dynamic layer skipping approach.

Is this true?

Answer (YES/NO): NO